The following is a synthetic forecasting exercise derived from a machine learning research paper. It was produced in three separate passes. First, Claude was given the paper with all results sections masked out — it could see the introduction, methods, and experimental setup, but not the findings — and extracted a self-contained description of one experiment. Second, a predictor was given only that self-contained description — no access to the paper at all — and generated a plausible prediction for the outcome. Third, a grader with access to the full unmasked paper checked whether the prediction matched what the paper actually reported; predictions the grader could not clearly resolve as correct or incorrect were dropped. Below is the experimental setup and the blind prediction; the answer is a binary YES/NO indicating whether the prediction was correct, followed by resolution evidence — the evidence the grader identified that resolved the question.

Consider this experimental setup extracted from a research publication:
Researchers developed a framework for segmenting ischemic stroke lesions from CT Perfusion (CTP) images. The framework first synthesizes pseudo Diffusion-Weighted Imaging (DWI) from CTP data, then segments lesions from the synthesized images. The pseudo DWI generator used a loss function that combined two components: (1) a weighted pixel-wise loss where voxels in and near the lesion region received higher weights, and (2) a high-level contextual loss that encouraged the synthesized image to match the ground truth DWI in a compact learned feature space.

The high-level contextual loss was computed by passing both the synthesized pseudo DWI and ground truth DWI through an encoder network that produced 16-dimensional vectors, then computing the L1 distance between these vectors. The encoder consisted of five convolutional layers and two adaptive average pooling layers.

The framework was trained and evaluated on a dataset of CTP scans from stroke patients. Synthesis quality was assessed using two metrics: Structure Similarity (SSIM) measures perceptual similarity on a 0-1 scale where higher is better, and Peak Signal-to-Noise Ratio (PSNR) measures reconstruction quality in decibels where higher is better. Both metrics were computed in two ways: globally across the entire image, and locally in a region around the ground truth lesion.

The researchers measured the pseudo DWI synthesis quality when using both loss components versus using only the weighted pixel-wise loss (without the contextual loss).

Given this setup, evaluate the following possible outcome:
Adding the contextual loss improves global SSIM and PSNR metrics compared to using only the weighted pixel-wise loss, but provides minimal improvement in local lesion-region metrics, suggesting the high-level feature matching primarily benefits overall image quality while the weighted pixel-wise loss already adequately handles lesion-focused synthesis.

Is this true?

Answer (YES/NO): NO